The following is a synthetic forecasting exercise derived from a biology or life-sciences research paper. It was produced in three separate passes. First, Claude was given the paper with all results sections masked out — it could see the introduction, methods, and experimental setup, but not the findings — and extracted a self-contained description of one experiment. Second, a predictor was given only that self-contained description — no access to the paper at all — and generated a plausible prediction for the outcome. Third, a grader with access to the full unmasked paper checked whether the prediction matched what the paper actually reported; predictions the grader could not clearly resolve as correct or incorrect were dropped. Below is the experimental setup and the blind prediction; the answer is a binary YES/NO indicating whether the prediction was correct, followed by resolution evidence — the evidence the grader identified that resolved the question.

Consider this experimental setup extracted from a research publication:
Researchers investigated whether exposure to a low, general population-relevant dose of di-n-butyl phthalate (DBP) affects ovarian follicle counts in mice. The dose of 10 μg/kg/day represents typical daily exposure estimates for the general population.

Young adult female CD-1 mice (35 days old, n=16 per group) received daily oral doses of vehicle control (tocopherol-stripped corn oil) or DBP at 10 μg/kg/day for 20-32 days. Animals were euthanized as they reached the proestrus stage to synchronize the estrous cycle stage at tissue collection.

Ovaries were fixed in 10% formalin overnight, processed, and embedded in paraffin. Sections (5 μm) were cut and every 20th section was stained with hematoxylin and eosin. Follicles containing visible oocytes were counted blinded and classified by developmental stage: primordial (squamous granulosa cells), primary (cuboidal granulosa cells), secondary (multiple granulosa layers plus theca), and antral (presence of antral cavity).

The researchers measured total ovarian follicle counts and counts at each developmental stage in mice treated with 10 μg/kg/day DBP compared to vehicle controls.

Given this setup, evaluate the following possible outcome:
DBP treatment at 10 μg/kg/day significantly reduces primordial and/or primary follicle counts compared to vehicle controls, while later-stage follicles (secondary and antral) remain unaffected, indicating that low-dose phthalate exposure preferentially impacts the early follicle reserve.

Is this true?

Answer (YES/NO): NO